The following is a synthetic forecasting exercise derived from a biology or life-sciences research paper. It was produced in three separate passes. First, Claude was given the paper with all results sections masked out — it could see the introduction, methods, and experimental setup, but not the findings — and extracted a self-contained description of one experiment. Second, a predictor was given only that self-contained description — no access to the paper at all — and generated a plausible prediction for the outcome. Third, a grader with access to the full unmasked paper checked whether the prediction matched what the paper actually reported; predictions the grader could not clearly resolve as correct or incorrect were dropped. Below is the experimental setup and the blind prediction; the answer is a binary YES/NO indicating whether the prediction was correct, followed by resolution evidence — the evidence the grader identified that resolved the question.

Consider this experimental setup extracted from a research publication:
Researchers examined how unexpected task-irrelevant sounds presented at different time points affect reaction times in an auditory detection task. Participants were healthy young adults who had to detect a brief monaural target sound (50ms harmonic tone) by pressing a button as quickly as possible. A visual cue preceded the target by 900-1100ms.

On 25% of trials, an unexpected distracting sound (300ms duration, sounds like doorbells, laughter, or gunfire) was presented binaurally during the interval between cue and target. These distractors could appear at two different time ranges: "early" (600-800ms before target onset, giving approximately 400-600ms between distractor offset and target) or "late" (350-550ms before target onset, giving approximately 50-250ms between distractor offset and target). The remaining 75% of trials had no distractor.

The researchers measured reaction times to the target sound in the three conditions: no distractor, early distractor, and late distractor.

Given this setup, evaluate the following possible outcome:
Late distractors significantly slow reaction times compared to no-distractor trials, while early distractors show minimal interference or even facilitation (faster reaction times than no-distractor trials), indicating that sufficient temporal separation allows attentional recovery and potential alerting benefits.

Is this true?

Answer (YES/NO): NO